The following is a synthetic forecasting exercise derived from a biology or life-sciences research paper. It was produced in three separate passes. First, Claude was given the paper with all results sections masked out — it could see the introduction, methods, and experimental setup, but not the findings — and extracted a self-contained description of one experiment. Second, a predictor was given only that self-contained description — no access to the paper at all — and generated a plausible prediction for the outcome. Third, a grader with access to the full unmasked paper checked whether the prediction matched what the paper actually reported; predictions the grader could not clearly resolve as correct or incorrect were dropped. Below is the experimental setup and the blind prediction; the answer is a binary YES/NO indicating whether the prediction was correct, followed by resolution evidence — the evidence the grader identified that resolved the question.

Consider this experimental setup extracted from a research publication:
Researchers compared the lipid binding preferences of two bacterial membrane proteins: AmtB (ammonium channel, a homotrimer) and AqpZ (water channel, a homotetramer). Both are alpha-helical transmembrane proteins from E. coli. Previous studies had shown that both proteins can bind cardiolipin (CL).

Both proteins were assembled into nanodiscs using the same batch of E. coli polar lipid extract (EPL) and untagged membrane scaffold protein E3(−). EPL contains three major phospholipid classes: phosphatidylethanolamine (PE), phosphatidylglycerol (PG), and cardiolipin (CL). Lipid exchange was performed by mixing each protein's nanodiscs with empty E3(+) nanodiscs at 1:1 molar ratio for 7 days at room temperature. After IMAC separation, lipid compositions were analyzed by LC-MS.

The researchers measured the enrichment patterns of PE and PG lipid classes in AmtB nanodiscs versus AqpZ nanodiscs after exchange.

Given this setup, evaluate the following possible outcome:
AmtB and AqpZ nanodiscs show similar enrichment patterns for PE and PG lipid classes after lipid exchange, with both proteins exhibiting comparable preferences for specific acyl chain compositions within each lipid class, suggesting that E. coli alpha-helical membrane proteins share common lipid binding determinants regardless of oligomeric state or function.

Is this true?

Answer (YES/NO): YES